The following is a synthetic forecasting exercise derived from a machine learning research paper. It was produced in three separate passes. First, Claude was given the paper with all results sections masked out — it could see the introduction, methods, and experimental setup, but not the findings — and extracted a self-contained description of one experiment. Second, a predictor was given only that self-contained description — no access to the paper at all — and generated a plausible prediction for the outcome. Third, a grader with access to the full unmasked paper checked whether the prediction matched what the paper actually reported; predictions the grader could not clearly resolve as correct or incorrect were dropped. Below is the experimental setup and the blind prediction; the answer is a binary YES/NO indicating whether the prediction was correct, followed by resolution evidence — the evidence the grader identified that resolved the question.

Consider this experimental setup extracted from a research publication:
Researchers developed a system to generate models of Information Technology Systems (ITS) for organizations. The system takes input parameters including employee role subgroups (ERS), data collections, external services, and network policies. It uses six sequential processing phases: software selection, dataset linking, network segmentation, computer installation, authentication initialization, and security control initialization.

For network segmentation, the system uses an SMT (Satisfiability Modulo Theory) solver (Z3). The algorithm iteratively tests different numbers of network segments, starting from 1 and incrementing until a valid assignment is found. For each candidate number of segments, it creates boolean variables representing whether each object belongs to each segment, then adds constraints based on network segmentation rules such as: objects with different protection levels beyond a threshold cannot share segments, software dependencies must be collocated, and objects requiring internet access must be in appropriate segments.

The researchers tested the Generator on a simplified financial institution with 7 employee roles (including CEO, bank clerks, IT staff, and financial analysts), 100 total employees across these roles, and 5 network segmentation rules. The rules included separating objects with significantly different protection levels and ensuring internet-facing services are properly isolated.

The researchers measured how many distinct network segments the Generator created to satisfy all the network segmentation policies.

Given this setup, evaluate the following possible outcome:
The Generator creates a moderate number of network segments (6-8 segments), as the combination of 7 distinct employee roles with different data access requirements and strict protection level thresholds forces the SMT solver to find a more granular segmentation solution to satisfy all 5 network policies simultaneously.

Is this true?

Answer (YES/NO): NO